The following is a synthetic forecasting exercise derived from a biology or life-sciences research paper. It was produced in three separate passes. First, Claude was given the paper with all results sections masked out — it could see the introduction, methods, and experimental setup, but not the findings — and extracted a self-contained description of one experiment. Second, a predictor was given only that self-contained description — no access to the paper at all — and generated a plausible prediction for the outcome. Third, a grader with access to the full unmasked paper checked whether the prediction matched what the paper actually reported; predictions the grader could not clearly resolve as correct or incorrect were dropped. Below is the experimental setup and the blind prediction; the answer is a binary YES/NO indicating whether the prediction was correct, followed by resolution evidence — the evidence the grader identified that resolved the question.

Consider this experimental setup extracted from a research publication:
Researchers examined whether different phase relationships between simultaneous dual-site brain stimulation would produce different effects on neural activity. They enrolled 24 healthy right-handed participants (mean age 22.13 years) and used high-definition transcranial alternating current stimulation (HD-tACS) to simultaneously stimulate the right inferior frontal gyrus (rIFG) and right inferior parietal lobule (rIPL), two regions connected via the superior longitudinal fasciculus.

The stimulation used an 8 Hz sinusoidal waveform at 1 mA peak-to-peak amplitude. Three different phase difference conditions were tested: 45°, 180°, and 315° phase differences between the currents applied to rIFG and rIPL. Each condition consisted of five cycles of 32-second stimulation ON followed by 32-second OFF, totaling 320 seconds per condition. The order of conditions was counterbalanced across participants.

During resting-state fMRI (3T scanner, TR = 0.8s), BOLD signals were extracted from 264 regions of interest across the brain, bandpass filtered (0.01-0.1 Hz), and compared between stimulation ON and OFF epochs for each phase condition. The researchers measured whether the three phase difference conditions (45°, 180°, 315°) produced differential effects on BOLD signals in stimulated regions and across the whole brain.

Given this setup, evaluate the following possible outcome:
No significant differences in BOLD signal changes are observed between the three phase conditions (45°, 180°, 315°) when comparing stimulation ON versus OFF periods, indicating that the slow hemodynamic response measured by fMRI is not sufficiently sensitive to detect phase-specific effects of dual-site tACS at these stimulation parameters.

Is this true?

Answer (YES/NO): NO